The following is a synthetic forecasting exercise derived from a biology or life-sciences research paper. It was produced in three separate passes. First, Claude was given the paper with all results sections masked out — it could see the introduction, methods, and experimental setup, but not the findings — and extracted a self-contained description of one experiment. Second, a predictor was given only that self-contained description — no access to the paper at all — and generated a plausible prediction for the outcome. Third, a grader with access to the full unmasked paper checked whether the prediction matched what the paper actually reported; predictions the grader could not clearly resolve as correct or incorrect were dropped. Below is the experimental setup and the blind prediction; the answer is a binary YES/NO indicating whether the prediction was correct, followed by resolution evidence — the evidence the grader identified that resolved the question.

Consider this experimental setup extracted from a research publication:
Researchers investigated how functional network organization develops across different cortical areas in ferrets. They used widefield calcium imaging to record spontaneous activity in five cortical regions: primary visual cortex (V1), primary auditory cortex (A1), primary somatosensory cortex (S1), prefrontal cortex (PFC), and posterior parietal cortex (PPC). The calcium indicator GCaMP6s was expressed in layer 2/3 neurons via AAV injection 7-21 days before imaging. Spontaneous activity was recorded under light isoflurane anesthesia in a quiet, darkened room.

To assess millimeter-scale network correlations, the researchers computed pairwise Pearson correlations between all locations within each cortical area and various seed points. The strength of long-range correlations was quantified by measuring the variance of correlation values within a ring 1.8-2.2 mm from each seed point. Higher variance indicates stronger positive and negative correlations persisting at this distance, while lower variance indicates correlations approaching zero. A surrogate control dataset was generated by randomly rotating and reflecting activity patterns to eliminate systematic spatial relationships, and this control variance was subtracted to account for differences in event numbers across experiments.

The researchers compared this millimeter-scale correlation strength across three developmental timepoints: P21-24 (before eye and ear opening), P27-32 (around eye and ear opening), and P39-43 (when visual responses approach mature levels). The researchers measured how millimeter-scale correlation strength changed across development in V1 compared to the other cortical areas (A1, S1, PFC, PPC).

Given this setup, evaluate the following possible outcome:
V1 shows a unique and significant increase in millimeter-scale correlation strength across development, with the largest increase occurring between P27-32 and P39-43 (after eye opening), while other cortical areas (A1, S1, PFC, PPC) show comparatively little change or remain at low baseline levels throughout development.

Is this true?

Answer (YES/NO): NO